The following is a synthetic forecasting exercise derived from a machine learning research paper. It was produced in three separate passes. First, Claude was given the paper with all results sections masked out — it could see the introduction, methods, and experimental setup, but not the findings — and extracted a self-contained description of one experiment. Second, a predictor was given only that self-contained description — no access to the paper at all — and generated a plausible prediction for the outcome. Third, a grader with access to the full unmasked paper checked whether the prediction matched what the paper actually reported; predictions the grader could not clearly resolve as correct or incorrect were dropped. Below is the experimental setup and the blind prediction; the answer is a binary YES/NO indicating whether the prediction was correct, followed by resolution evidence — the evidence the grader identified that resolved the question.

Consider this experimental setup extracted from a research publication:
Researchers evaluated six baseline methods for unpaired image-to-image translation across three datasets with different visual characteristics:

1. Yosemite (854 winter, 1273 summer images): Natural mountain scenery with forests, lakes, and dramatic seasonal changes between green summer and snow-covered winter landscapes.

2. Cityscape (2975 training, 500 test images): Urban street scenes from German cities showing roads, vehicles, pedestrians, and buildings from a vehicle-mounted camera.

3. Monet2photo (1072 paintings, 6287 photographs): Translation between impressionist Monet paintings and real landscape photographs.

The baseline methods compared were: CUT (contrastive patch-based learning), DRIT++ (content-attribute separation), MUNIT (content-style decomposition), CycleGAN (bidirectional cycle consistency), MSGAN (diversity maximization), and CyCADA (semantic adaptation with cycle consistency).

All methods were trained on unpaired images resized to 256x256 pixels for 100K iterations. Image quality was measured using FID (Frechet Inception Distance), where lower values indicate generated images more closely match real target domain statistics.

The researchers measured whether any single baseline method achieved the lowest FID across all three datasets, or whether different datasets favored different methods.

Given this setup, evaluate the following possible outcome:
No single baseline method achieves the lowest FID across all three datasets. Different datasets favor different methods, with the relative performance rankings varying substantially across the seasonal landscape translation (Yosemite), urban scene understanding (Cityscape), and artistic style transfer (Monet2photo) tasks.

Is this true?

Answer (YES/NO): YES